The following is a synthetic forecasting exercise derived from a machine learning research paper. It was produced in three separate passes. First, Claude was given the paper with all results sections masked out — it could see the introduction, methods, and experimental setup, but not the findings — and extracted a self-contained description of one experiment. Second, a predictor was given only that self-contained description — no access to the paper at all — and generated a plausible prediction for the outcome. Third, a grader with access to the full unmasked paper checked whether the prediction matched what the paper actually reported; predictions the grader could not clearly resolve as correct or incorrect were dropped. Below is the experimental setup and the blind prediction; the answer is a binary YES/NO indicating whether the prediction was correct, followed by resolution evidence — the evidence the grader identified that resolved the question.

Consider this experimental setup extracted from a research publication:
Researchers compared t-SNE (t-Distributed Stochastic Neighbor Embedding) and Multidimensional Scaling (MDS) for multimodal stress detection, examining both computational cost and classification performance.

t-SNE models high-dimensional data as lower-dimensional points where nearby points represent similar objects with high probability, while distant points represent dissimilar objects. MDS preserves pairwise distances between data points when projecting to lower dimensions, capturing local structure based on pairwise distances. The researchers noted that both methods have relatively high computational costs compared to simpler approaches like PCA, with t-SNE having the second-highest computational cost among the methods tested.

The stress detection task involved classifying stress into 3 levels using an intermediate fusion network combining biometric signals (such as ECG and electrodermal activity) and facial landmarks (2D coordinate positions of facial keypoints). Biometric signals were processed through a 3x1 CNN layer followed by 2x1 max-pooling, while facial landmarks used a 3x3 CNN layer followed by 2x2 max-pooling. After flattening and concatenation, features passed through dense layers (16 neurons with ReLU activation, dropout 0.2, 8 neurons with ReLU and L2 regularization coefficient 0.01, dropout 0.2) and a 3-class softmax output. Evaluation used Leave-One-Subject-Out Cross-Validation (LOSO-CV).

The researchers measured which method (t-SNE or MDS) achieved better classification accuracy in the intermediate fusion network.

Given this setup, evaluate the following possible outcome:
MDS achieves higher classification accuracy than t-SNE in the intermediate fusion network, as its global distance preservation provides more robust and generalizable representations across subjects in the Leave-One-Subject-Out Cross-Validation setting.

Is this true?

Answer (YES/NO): YES